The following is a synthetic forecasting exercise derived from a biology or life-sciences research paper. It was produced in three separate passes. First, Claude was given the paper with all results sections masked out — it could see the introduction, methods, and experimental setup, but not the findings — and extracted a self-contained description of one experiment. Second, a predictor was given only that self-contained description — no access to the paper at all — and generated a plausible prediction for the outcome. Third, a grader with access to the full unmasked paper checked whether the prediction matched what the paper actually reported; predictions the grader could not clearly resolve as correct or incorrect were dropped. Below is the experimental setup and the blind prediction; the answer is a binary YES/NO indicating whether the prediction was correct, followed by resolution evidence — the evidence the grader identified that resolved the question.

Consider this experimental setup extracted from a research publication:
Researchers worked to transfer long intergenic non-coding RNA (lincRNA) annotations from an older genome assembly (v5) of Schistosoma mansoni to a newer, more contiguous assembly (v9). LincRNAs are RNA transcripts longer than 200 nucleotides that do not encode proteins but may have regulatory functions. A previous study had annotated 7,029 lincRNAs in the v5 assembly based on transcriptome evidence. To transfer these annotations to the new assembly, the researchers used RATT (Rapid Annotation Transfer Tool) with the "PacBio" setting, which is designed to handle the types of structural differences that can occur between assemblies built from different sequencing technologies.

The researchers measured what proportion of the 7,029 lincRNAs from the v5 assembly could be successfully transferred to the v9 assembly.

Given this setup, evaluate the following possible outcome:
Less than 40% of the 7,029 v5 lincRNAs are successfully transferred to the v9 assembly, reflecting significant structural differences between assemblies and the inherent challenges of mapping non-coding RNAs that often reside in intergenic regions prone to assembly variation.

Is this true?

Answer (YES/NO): NO